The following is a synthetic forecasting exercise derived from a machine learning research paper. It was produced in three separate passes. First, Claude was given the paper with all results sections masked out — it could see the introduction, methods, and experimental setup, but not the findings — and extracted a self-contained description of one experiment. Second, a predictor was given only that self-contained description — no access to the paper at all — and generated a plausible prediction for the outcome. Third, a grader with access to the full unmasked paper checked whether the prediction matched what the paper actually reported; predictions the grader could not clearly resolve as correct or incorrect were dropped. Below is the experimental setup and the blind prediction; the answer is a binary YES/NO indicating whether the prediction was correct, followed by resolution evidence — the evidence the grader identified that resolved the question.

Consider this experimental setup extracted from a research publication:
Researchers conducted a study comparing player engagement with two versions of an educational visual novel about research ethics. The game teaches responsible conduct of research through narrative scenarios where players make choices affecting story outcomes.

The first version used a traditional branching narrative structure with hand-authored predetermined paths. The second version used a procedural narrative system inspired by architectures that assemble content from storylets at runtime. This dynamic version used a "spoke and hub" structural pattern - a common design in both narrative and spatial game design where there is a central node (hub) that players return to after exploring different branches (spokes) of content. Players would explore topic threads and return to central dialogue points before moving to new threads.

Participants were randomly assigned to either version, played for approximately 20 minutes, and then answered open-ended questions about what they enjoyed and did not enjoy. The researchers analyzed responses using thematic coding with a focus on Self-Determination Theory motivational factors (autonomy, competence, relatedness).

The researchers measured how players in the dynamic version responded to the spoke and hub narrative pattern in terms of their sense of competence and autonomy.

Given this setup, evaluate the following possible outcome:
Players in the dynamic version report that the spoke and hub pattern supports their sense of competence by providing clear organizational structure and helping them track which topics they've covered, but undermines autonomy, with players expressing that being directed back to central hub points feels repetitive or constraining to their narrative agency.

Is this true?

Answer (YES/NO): NO